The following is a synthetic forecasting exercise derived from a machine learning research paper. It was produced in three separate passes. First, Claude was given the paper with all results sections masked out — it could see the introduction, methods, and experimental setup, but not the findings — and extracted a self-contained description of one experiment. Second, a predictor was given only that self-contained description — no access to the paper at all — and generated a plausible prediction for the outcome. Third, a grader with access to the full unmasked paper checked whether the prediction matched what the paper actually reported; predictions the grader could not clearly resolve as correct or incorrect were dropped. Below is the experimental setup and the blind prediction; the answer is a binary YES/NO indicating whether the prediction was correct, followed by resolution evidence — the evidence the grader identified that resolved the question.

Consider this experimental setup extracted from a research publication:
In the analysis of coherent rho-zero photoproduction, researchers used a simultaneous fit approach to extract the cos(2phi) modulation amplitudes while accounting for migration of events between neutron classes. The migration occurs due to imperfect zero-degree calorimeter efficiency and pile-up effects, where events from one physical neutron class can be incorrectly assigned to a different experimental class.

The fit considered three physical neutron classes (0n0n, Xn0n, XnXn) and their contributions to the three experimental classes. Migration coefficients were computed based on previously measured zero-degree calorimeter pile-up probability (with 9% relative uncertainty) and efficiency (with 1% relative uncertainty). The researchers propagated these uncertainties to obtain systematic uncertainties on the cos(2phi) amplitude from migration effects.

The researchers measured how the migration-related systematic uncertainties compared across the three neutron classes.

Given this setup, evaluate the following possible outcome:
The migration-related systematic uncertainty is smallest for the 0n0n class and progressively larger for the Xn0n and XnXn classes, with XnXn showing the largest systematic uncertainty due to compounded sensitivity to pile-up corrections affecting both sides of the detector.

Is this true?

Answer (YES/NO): NO